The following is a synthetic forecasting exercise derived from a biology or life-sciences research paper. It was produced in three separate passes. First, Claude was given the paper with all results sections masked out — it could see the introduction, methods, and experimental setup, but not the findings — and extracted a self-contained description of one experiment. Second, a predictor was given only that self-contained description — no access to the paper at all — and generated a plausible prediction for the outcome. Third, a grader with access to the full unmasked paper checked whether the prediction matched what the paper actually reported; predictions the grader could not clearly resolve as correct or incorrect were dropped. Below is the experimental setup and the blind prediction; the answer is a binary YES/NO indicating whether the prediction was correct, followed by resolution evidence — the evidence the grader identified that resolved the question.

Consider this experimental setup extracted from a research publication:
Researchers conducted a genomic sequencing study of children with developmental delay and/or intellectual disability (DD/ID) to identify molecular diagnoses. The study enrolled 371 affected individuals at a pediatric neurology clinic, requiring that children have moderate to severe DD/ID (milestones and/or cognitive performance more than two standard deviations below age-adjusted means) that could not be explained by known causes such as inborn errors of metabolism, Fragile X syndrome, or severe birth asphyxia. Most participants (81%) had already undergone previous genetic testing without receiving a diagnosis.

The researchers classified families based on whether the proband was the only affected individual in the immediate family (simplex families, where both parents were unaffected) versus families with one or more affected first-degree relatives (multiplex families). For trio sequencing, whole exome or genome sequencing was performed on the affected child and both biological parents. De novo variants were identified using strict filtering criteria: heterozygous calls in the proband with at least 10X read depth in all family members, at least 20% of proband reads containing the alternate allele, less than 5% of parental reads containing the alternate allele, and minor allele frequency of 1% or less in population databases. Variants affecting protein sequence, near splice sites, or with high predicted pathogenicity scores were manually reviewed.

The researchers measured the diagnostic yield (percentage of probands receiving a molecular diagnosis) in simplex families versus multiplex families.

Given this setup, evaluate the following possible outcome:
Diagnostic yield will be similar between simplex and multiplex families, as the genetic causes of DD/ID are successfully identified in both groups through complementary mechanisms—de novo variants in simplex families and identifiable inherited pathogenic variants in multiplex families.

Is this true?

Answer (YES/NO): NO